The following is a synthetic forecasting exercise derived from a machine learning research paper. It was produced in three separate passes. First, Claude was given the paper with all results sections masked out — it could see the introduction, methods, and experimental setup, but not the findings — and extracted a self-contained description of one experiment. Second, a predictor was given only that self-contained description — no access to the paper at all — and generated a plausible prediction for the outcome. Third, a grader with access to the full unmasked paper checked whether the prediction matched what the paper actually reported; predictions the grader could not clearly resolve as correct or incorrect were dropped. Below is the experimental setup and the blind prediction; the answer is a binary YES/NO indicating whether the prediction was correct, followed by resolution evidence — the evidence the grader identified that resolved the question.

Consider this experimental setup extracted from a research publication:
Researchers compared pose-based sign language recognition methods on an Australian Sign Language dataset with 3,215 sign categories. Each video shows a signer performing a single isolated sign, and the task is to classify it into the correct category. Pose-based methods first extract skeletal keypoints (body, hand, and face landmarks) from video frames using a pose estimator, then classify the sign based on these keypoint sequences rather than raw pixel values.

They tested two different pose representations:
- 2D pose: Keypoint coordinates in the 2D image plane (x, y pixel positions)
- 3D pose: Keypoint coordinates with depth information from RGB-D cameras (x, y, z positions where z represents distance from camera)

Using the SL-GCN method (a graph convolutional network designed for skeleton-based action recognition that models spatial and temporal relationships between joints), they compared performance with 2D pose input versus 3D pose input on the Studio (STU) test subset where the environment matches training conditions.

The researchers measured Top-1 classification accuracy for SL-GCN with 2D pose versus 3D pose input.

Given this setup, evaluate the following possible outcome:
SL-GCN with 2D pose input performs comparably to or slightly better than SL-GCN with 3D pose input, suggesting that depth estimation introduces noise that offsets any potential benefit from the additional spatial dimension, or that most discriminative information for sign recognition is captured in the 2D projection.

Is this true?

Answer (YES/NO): NO